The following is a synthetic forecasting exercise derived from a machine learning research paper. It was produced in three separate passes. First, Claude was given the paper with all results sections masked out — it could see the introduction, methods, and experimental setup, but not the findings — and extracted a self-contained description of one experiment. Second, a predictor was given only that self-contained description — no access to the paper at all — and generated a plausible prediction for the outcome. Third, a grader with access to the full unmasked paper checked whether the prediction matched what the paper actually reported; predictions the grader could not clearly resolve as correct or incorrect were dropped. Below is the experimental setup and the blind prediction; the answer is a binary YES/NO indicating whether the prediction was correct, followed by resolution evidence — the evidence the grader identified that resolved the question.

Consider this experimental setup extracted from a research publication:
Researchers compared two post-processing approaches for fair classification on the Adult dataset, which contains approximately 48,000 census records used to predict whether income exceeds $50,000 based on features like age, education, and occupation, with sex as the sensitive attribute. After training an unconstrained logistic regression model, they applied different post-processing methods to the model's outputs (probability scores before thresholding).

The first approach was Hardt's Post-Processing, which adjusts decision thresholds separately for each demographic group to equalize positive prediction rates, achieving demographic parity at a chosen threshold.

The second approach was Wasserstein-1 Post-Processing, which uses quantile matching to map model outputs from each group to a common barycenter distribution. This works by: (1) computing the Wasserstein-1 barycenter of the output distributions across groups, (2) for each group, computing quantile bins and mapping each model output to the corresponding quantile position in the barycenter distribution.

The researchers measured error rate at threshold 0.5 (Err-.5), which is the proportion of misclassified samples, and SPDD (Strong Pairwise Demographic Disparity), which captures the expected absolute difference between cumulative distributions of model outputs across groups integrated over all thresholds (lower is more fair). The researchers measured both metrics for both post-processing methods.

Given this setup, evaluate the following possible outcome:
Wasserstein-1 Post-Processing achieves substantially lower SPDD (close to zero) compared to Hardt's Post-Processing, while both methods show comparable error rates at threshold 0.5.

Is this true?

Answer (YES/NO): YES